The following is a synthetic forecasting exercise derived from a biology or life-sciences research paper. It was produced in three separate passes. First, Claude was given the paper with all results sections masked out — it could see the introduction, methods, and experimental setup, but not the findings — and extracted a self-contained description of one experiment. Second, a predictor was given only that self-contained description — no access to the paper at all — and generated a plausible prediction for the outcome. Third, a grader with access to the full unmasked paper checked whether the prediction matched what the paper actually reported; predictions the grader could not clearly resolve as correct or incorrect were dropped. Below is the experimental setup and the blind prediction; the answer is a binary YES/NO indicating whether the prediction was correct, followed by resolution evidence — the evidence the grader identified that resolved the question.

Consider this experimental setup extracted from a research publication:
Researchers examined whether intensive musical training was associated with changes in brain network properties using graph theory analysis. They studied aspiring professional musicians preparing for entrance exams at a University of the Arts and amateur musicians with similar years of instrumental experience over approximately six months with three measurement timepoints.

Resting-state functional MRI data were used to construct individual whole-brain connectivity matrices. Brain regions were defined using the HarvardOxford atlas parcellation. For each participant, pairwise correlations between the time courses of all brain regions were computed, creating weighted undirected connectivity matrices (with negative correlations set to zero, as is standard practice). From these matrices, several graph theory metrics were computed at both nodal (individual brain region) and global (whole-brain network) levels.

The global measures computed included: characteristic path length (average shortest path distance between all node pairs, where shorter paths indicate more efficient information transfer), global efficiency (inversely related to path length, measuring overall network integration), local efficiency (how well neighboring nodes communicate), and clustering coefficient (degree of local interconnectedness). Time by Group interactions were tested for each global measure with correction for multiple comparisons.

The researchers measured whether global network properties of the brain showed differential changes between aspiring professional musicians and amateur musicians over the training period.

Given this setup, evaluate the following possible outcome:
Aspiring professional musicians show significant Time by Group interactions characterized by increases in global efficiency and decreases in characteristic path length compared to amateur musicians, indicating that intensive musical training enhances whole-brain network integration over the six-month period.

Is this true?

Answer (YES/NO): YES